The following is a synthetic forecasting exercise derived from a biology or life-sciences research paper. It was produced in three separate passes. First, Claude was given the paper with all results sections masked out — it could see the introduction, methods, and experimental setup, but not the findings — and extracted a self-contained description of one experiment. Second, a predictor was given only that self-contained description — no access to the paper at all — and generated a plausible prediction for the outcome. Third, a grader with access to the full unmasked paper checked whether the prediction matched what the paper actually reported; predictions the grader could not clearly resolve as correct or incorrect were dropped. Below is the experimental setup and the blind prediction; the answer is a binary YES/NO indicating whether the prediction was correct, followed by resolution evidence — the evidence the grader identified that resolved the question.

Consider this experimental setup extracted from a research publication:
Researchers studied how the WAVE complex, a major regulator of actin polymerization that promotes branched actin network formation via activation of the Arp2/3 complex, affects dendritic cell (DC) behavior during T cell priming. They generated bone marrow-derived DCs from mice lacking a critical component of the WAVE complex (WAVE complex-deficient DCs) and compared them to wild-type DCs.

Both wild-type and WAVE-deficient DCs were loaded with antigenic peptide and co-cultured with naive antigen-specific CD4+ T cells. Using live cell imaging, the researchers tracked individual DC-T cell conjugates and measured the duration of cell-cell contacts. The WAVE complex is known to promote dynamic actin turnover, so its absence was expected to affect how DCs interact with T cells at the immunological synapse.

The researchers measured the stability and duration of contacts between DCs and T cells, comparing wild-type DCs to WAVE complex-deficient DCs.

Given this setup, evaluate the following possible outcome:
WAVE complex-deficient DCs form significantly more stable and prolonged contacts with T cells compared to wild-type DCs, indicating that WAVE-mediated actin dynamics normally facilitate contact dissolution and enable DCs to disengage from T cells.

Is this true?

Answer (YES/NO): YES